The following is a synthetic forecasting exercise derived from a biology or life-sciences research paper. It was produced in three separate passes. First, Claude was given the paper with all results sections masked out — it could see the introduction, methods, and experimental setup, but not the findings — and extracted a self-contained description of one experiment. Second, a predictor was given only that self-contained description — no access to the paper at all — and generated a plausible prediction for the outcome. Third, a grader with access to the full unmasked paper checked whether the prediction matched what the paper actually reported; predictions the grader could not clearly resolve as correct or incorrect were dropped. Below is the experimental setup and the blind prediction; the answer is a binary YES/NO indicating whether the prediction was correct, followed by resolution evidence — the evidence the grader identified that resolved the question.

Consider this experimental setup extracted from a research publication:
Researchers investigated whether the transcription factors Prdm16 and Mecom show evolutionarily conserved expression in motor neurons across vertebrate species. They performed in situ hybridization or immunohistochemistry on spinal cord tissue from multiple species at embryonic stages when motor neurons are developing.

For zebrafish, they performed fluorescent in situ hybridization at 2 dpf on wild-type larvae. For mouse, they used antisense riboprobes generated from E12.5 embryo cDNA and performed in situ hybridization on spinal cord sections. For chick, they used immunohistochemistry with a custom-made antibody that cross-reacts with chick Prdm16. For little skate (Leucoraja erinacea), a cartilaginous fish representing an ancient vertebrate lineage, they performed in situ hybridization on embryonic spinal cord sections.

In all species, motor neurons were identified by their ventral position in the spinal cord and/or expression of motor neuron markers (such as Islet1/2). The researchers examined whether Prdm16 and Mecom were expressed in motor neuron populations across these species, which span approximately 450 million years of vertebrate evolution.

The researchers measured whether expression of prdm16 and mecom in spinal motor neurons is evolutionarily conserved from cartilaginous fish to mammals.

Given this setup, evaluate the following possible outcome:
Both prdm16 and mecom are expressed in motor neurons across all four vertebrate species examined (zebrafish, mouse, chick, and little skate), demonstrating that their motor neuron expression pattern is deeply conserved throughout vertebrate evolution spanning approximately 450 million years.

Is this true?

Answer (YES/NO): NO